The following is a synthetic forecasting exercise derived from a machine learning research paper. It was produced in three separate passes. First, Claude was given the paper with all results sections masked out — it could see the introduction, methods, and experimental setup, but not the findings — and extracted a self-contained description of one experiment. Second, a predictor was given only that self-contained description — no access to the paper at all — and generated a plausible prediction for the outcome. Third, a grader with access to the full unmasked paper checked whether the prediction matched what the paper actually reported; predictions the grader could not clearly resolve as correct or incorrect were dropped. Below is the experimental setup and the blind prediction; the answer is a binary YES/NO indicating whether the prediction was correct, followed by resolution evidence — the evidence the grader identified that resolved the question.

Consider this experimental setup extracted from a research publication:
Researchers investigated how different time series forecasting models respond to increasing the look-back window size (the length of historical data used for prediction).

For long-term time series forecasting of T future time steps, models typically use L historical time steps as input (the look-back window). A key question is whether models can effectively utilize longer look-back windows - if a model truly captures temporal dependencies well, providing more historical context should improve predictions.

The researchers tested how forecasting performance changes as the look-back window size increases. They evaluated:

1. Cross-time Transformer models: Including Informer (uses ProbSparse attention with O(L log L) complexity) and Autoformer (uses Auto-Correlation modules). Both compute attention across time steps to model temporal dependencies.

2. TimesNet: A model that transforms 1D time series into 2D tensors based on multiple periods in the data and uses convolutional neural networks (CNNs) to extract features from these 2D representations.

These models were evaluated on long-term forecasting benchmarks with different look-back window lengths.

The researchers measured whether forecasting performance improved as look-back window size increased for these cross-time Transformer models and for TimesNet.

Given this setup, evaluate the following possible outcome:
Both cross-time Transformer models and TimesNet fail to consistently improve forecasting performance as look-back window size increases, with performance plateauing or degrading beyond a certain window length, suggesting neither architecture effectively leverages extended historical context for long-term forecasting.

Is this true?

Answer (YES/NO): YES